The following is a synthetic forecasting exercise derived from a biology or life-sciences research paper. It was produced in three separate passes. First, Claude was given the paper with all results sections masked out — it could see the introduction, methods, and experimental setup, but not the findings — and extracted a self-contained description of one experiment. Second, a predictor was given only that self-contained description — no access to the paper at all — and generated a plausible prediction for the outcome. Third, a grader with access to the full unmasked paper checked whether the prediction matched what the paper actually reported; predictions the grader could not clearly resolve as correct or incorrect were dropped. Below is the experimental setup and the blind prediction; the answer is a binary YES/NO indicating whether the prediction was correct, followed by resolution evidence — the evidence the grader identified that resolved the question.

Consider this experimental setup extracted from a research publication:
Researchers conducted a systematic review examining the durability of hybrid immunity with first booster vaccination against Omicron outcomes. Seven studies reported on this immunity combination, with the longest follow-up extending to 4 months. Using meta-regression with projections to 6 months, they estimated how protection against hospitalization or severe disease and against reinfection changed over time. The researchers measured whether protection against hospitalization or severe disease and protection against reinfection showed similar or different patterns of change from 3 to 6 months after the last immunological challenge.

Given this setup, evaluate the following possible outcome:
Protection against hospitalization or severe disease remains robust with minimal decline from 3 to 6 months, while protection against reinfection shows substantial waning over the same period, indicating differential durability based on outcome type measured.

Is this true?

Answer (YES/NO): YES